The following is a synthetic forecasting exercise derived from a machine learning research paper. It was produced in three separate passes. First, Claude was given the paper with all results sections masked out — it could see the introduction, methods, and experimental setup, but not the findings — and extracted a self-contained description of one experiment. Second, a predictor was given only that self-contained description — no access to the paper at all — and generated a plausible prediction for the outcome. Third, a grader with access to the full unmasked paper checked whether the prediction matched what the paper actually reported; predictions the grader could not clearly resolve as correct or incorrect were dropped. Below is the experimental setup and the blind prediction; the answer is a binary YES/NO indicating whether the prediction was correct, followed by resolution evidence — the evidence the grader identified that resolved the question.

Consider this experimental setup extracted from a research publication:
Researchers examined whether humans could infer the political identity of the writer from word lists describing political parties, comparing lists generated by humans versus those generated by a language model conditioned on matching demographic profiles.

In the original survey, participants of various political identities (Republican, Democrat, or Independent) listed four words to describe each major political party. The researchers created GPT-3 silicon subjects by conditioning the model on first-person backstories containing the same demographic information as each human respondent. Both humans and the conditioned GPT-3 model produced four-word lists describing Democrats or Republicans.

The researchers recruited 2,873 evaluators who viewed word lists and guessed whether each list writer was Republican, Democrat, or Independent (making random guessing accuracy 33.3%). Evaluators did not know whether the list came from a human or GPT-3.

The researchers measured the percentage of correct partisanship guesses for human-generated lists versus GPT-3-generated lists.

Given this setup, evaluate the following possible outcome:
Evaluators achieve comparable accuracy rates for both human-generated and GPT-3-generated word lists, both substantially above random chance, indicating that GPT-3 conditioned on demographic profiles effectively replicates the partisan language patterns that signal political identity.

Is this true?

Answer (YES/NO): NO